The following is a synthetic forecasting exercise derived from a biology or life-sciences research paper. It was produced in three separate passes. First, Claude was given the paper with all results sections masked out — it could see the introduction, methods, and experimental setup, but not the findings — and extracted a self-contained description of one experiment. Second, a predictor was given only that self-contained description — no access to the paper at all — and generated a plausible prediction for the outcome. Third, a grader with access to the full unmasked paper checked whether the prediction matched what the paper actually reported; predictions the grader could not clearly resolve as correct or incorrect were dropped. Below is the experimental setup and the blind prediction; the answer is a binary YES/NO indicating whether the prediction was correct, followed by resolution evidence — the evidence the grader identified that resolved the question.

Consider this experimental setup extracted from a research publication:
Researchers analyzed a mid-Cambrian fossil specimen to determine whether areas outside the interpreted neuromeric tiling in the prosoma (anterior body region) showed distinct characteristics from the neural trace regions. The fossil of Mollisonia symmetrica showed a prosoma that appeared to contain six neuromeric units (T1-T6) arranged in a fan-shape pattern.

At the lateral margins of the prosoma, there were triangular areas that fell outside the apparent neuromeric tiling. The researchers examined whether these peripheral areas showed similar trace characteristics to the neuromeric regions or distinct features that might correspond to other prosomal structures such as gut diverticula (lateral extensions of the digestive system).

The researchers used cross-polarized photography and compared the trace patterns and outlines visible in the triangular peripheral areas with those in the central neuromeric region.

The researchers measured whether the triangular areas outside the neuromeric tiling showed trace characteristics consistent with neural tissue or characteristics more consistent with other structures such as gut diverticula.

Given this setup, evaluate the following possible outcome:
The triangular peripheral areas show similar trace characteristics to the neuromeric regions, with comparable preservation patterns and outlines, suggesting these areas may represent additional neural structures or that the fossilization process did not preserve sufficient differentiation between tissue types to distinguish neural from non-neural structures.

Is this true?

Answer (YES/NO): NO